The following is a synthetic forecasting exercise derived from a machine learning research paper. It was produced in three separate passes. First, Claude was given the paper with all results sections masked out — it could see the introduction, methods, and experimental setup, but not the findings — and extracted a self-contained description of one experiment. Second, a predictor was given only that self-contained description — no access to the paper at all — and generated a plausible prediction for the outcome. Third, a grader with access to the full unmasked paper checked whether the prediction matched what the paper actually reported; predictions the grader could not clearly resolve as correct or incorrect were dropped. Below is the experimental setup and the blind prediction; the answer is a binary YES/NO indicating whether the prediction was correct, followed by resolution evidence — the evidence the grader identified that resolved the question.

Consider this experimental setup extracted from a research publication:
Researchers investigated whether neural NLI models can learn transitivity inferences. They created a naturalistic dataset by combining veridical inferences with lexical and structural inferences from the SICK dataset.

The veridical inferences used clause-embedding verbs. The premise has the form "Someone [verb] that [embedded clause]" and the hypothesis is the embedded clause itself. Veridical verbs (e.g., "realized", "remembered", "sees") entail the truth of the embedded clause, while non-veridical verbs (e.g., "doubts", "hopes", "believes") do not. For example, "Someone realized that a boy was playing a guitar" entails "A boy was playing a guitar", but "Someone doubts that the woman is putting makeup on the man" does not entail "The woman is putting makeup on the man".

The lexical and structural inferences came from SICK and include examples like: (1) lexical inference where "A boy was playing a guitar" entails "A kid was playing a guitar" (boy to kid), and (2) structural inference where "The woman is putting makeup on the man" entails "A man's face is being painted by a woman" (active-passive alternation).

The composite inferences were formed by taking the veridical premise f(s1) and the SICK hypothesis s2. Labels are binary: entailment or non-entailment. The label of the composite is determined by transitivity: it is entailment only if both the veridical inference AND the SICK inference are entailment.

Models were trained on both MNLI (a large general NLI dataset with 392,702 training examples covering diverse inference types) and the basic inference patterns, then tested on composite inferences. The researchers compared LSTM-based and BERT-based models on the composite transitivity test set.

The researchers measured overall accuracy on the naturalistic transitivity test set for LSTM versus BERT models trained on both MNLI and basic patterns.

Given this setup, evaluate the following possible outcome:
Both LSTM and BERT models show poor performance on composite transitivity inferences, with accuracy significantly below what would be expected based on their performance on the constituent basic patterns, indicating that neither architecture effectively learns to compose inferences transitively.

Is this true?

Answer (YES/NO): YES